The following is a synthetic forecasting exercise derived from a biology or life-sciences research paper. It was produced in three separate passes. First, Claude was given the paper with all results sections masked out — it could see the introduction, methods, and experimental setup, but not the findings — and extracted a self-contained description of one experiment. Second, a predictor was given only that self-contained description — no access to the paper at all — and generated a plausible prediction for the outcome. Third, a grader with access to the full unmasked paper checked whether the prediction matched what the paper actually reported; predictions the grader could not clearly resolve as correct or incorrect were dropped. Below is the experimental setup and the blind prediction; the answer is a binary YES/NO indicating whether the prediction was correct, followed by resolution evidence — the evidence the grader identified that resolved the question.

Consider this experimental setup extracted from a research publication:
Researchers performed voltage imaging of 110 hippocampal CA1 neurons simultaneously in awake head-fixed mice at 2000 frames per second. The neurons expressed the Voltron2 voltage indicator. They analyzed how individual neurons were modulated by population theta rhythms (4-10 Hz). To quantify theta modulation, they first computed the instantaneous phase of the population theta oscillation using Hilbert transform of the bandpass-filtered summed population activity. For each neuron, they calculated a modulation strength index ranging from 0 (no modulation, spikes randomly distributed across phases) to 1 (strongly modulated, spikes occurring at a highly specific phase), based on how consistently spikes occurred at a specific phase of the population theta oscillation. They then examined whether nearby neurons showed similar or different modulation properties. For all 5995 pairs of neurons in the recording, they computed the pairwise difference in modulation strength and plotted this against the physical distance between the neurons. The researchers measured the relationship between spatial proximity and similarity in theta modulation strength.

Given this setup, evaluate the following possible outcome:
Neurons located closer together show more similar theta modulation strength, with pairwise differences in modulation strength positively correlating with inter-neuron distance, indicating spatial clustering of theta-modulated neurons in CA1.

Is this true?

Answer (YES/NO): NO